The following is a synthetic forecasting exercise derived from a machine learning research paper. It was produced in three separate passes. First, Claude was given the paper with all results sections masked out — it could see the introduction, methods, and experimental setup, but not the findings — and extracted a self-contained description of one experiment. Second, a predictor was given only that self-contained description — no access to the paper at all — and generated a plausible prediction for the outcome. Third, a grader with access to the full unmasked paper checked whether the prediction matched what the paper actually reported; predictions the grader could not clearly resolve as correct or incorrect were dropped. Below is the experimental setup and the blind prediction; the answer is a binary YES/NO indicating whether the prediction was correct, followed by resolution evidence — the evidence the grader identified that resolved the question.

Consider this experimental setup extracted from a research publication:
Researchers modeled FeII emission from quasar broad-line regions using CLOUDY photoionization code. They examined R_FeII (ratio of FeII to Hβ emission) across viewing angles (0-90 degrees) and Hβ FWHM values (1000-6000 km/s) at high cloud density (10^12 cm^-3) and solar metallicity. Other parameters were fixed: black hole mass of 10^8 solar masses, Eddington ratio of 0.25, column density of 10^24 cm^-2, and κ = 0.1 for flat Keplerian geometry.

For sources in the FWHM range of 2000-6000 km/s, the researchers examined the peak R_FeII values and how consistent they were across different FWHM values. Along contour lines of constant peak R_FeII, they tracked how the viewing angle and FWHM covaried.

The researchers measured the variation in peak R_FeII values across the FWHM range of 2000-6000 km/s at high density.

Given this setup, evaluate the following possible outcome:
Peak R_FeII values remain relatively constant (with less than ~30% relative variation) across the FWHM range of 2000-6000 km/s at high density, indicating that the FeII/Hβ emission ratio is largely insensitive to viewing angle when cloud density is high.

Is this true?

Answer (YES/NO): YES